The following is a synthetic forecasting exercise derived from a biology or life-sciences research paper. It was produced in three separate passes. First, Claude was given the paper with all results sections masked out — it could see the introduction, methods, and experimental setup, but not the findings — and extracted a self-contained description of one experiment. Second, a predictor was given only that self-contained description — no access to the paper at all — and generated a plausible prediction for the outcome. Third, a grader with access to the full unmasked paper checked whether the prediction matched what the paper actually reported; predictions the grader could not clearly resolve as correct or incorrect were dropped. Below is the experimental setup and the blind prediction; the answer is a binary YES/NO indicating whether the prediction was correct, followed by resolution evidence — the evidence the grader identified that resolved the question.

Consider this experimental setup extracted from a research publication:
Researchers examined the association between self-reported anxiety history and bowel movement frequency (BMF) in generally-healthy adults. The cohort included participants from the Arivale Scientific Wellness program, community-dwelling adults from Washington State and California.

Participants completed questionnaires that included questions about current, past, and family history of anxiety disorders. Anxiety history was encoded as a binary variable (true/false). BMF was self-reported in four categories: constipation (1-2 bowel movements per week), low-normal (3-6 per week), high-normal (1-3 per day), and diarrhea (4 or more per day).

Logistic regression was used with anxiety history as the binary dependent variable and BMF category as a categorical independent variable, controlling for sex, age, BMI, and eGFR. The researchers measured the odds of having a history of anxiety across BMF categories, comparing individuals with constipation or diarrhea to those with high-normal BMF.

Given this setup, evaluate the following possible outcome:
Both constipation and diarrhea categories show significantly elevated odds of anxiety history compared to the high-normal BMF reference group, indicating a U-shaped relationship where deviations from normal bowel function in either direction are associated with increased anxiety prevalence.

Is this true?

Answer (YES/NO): NO